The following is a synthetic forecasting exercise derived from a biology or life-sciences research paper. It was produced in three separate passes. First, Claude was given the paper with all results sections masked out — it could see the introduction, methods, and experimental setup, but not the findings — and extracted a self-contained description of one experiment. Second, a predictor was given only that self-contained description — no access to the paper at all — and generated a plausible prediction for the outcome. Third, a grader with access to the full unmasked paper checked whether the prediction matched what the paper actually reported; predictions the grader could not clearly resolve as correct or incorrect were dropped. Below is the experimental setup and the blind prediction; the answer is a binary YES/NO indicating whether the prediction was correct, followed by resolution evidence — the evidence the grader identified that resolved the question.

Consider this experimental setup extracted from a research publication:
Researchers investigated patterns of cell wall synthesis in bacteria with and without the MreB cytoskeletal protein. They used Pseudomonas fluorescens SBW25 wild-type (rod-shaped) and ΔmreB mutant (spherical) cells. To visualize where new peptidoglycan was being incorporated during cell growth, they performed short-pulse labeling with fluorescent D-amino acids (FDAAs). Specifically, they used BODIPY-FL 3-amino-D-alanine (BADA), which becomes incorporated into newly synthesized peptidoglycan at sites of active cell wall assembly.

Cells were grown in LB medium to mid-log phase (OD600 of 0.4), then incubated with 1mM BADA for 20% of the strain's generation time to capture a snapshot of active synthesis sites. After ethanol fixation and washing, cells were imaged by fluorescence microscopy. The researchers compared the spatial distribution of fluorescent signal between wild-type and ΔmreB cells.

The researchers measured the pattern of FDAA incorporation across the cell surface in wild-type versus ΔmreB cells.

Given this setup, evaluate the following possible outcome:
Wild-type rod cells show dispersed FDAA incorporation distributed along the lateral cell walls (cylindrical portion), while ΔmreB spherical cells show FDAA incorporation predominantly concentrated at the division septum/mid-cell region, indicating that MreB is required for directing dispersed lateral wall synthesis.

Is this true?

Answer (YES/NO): NO